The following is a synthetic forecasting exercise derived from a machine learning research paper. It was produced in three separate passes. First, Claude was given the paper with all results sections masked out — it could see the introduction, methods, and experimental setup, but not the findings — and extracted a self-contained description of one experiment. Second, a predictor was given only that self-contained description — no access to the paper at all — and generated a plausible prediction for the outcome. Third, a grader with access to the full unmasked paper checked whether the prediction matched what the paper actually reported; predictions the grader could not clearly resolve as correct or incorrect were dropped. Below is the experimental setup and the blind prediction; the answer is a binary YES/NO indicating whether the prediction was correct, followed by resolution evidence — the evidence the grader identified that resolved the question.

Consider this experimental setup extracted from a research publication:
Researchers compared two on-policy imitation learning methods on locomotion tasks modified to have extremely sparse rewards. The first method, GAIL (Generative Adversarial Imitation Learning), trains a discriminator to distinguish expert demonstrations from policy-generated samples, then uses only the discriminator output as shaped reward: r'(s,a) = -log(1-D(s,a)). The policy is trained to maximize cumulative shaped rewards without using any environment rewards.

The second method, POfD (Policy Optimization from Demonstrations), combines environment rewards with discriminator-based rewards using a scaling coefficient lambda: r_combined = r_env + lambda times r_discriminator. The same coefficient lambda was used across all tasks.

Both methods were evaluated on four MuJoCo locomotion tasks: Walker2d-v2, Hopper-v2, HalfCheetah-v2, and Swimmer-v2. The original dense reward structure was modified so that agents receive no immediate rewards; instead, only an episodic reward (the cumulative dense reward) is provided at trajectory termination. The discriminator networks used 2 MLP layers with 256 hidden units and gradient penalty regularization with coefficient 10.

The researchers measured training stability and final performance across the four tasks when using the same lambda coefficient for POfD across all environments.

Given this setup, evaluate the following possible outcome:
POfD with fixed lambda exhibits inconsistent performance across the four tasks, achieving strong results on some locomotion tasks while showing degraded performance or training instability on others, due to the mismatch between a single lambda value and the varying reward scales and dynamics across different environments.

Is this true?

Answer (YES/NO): YES